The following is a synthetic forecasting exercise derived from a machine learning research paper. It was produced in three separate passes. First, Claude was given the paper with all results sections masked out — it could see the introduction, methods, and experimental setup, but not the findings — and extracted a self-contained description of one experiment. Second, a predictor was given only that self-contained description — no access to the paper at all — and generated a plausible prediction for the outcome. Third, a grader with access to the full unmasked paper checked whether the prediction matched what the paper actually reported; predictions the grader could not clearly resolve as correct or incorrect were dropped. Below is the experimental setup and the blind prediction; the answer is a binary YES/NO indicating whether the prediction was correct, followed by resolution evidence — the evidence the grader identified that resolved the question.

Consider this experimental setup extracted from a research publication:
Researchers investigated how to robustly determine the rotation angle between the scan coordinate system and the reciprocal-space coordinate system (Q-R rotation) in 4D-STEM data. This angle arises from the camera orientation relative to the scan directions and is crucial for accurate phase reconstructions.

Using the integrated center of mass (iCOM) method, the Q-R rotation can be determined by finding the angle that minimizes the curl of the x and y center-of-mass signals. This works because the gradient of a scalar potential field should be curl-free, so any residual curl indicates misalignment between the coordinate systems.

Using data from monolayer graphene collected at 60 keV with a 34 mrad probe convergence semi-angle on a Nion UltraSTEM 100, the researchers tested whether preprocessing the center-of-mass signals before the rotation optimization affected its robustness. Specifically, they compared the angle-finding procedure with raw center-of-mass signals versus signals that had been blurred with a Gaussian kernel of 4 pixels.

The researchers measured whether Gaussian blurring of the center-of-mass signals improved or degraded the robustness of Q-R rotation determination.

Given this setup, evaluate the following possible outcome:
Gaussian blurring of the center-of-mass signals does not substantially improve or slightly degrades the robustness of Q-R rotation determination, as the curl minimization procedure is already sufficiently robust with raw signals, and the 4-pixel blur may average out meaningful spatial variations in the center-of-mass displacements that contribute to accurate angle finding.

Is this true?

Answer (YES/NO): NO